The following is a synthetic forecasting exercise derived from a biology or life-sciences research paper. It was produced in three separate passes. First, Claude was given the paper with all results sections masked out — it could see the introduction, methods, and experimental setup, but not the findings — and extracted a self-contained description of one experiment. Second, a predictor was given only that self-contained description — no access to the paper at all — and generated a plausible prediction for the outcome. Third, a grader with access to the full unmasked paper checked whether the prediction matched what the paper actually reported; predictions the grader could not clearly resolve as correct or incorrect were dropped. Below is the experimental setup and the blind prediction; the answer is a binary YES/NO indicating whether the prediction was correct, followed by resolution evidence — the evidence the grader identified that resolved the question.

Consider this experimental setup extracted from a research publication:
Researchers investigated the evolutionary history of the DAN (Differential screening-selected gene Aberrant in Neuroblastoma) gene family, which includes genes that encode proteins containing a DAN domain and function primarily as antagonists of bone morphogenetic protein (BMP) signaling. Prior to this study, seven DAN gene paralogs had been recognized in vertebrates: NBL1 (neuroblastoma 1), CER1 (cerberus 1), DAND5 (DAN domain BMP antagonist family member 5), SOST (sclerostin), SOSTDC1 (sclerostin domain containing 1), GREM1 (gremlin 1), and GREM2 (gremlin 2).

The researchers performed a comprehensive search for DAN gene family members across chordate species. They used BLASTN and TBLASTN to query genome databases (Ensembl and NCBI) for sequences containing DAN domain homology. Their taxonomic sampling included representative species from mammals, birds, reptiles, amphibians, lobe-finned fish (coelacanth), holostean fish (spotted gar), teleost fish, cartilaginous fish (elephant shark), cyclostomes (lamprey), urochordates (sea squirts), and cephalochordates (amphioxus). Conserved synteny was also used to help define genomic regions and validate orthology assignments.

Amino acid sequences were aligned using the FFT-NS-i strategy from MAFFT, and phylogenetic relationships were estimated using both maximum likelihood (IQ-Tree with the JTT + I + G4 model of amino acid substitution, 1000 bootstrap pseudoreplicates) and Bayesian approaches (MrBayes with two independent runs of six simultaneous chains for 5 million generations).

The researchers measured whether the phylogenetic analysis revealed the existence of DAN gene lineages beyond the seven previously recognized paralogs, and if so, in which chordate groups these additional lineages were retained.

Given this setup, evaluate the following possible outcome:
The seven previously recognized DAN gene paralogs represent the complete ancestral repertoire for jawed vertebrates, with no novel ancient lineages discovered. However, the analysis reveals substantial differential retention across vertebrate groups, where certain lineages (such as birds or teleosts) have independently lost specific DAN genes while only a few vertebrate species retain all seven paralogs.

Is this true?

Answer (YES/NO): NO